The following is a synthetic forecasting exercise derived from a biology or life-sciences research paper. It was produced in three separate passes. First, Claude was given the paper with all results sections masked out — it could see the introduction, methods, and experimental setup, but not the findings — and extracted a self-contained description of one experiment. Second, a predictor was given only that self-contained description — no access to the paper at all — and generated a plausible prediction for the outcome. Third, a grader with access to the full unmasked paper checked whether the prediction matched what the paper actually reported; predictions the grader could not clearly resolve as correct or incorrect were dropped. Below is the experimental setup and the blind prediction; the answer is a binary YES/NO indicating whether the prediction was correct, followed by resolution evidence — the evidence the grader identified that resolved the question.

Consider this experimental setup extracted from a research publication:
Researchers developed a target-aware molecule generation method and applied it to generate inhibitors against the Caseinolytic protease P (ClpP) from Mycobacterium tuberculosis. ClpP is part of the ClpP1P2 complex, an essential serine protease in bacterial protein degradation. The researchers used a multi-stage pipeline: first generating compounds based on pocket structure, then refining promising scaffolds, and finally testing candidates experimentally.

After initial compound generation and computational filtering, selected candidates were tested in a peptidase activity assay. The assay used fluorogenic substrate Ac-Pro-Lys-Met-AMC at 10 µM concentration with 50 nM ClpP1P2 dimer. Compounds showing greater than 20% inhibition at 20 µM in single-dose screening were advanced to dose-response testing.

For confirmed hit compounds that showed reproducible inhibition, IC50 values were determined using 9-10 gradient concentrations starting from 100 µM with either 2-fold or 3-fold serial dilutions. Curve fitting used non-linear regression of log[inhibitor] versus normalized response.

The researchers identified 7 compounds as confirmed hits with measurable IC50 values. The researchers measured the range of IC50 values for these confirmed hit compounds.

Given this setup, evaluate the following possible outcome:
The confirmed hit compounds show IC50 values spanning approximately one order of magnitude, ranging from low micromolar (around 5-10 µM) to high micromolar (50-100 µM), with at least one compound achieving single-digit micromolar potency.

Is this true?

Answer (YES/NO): NO